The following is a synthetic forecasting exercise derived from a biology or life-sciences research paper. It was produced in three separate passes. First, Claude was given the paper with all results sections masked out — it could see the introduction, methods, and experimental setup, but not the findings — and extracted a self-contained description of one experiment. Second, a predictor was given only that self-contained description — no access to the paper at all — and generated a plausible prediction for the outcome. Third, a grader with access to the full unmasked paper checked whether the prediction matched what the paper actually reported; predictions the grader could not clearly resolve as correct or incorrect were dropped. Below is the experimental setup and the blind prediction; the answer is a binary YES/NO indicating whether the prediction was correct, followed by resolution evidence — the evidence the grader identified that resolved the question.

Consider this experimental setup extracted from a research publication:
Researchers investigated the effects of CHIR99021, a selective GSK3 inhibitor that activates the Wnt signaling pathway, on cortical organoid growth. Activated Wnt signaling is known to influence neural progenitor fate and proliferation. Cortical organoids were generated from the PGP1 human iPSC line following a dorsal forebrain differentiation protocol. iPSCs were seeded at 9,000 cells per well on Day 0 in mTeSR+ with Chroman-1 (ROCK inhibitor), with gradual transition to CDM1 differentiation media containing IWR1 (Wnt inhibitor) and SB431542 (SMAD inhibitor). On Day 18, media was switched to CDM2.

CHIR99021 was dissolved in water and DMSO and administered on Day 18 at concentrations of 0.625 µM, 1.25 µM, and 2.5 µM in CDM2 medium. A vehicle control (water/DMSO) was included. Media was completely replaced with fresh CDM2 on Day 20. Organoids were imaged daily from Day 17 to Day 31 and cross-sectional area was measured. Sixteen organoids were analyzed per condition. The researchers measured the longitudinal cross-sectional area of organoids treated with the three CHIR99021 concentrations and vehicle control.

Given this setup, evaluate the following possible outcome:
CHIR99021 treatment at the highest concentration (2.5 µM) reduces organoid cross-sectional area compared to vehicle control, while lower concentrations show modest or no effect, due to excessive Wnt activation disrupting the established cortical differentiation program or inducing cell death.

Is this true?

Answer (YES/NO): NO